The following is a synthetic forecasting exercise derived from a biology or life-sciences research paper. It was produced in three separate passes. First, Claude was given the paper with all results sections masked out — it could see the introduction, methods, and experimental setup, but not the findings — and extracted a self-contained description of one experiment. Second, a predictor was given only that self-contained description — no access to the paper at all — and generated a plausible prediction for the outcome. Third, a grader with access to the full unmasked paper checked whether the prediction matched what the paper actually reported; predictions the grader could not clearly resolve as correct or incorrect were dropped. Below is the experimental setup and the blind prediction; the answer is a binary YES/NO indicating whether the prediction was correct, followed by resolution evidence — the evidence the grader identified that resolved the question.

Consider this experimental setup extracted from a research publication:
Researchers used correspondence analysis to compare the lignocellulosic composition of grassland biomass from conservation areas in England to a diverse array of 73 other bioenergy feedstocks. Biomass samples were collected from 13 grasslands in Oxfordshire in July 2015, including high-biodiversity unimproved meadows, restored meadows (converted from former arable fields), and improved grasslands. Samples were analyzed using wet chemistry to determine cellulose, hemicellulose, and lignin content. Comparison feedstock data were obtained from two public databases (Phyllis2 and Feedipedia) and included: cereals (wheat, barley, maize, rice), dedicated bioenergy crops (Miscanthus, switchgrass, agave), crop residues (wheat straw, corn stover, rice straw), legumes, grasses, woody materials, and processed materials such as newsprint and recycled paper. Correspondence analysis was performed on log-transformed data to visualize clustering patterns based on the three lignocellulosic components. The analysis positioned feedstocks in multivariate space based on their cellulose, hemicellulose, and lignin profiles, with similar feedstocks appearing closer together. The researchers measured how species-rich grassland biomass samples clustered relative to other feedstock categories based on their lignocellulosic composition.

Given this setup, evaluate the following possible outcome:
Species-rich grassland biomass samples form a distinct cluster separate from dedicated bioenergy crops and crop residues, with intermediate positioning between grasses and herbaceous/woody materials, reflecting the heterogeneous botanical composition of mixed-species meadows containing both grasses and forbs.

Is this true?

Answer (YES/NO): NO